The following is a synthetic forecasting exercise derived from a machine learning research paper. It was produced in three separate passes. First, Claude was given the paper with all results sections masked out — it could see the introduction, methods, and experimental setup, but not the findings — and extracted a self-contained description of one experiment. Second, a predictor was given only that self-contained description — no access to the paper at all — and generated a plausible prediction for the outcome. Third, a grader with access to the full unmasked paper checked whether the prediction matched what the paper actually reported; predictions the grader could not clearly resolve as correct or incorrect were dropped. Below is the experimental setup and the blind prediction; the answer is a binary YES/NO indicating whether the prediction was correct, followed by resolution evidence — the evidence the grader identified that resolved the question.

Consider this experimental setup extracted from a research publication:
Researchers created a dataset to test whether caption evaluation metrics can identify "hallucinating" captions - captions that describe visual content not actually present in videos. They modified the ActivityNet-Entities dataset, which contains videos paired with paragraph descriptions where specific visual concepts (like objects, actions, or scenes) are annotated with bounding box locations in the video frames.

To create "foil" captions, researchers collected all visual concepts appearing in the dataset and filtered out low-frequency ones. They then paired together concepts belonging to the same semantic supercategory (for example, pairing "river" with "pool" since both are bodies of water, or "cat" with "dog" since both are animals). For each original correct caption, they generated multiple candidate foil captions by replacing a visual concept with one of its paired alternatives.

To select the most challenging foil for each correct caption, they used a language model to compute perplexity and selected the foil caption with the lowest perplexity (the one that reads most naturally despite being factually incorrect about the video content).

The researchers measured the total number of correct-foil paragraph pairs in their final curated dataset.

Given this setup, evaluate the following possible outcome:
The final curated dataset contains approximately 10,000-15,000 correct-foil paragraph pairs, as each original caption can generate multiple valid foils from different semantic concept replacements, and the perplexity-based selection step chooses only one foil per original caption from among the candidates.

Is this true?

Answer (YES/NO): NO